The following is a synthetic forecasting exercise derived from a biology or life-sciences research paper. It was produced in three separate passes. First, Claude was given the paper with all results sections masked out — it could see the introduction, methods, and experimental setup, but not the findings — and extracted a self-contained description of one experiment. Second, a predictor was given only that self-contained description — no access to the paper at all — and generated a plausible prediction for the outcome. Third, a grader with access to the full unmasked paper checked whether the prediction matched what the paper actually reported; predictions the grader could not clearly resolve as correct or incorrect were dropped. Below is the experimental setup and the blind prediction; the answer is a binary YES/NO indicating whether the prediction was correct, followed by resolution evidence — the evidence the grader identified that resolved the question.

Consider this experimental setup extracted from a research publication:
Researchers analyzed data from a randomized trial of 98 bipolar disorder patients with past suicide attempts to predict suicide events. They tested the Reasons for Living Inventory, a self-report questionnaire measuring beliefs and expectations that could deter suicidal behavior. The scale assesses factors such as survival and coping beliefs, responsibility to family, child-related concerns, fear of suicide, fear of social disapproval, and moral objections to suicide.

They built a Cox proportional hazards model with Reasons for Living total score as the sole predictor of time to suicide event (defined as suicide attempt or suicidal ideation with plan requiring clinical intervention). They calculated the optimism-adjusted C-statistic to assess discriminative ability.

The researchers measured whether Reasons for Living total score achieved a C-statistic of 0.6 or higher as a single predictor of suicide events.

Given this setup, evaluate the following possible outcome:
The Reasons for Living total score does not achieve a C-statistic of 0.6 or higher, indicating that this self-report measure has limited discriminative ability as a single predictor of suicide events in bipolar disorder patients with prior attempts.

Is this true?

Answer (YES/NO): YES